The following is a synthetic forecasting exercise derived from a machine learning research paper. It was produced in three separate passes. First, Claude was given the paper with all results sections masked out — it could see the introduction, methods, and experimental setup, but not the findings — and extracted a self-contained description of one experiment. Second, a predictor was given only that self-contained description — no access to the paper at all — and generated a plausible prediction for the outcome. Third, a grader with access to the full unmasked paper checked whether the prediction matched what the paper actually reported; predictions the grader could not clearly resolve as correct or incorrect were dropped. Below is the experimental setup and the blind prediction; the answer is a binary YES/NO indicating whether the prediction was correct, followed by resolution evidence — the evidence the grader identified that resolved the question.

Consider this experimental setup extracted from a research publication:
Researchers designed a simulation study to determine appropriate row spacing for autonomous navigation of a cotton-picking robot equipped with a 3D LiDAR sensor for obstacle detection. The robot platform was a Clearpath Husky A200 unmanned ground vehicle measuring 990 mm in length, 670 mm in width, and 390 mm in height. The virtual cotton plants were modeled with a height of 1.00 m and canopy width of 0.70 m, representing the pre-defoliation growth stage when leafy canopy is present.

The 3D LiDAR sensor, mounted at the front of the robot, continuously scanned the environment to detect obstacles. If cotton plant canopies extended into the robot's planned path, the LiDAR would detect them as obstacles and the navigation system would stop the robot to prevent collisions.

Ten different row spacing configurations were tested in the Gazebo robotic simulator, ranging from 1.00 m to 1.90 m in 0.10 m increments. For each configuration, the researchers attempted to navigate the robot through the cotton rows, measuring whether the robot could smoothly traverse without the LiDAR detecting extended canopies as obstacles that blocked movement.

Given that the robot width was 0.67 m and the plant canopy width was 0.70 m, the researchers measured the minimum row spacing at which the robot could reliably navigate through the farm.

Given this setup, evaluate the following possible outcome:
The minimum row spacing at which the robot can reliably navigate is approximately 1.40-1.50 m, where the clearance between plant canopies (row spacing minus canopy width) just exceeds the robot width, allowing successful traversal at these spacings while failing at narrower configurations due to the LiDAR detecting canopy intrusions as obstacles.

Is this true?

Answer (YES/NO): NO